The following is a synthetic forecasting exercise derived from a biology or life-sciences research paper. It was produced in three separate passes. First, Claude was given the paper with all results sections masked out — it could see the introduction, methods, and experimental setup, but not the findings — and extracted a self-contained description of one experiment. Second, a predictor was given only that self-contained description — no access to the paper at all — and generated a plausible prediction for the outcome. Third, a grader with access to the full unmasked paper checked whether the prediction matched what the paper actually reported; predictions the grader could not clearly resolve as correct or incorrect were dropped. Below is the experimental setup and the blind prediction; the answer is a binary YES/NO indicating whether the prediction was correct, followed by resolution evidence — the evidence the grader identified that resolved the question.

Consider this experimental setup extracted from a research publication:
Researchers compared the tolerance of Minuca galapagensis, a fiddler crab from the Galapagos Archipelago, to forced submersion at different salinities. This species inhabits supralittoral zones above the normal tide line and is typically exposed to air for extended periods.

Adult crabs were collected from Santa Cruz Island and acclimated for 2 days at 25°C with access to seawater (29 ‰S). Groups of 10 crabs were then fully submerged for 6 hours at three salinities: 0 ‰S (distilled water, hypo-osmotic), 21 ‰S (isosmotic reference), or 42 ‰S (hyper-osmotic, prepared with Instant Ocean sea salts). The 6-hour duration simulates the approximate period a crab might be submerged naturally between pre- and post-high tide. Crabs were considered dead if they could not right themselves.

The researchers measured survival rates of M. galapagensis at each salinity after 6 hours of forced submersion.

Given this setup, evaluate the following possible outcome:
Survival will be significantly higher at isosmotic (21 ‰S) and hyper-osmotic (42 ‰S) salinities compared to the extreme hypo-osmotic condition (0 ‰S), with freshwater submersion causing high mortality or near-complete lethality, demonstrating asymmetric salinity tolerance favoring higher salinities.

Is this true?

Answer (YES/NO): NO